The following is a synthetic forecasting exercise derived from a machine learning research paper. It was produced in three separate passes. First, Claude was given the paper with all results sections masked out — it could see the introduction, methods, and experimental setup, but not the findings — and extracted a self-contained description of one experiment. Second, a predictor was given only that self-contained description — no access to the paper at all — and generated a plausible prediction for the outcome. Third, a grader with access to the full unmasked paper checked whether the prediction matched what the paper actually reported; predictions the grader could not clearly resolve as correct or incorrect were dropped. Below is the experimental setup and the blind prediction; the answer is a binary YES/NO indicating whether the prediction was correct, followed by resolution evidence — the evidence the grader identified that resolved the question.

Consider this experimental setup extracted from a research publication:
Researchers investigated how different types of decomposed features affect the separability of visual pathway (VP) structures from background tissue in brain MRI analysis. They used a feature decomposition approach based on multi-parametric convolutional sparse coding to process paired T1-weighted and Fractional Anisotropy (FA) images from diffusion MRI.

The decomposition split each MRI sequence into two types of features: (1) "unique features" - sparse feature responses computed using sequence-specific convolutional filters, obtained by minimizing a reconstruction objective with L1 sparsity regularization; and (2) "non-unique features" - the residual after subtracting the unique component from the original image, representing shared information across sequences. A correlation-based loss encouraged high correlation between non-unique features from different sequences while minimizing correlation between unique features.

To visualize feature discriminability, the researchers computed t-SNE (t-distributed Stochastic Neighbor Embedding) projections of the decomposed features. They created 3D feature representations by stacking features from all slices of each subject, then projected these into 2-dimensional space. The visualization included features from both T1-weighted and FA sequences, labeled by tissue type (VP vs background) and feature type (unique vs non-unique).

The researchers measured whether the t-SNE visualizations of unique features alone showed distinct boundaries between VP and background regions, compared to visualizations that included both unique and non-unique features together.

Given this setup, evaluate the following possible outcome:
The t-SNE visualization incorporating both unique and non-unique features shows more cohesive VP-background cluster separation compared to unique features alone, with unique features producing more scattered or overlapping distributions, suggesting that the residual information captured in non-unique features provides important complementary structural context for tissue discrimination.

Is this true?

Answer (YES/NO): NO